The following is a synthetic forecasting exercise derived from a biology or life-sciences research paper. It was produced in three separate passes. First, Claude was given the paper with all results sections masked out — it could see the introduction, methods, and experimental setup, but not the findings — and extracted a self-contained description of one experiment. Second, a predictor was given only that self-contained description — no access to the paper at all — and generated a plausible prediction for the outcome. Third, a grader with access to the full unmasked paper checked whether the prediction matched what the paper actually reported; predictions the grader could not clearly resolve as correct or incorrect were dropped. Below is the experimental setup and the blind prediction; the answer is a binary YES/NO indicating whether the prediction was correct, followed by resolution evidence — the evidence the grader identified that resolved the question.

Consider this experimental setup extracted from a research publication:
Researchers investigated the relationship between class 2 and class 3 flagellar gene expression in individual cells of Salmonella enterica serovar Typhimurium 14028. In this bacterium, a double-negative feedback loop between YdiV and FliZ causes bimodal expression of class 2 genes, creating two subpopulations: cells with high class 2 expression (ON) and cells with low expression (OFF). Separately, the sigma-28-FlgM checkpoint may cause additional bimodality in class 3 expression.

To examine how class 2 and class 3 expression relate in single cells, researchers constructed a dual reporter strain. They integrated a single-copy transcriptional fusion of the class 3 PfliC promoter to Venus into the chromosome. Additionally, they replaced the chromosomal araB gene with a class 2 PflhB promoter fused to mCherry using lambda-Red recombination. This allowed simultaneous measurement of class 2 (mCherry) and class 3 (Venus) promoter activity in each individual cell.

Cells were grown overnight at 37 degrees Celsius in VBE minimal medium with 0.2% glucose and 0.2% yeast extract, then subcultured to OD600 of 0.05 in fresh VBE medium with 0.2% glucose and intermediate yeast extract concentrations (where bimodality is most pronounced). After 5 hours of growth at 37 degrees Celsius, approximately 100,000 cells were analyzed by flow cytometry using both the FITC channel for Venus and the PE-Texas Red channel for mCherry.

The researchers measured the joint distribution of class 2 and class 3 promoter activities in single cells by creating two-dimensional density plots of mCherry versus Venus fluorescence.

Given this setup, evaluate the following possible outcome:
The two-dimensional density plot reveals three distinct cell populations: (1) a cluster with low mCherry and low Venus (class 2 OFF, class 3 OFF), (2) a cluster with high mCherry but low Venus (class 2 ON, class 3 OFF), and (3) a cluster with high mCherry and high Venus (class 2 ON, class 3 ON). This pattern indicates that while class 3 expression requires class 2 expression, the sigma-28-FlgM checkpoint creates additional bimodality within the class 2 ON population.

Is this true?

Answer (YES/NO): NO